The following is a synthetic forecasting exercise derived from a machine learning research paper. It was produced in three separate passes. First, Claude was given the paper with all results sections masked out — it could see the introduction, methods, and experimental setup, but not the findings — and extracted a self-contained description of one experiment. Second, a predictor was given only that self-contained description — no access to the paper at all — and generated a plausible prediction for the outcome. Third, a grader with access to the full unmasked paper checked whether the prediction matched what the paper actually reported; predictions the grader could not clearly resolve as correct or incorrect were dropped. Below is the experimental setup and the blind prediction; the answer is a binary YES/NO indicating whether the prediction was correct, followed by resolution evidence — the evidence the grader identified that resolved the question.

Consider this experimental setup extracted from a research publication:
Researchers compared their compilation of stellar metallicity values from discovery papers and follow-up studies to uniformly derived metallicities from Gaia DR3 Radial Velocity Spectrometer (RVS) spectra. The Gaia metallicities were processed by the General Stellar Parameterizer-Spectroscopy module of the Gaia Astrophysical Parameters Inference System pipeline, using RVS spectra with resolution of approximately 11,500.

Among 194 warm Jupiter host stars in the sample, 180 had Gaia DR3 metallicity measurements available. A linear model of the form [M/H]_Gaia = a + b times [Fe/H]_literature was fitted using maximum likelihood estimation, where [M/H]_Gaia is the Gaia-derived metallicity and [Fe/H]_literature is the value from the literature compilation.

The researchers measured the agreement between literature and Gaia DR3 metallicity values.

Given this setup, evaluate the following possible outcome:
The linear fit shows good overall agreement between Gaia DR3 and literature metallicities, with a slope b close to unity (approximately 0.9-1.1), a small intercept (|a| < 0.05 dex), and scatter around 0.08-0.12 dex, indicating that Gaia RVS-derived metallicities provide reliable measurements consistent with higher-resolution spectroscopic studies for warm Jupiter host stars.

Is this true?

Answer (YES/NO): NO